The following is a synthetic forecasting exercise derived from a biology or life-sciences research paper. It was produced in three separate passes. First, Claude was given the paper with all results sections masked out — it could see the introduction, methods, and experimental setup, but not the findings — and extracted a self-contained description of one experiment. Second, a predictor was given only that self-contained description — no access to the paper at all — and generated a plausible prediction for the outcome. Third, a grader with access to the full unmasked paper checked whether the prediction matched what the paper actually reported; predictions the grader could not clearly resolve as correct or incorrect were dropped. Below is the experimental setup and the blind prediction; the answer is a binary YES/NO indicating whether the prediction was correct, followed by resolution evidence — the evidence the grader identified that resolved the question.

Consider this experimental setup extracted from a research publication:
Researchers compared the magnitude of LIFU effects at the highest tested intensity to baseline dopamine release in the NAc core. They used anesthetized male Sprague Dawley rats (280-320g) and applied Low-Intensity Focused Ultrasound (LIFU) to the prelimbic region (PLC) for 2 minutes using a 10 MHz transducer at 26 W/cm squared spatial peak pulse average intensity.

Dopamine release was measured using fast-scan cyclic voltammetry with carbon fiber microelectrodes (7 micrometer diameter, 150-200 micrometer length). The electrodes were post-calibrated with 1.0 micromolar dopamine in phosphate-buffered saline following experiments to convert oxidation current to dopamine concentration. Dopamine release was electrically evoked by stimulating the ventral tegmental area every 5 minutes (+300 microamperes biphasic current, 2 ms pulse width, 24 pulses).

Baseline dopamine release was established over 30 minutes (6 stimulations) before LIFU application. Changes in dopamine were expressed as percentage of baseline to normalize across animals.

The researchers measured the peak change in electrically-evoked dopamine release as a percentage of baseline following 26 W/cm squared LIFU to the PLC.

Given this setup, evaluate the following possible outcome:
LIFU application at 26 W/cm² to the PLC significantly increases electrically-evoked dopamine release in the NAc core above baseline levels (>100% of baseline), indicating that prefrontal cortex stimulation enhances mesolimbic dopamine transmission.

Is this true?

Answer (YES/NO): NO